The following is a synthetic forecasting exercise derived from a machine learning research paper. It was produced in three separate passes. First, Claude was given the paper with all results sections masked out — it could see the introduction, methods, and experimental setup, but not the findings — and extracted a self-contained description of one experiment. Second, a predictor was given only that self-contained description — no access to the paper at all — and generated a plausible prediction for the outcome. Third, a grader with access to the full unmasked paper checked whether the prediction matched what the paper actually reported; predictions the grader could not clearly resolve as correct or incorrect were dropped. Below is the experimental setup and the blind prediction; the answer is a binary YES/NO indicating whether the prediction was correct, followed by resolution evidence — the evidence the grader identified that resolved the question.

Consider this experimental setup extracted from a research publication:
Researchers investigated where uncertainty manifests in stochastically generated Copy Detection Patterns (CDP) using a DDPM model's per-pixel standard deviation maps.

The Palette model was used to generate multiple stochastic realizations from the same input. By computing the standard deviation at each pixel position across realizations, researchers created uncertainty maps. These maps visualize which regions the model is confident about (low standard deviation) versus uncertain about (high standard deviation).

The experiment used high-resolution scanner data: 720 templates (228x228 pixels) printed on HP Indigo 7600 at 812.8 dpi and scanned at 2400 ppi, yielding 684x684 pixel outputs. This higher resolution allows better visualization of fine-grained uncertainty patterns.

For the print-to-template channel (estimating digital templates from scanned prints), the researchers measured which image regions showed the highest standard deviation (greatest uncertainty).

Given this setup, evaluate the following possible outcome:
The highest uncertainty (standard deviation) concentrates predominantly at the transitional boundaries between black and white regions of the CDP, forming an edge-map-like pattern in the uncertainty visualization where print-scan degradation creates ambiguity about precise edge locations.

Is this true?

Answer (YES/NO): YES